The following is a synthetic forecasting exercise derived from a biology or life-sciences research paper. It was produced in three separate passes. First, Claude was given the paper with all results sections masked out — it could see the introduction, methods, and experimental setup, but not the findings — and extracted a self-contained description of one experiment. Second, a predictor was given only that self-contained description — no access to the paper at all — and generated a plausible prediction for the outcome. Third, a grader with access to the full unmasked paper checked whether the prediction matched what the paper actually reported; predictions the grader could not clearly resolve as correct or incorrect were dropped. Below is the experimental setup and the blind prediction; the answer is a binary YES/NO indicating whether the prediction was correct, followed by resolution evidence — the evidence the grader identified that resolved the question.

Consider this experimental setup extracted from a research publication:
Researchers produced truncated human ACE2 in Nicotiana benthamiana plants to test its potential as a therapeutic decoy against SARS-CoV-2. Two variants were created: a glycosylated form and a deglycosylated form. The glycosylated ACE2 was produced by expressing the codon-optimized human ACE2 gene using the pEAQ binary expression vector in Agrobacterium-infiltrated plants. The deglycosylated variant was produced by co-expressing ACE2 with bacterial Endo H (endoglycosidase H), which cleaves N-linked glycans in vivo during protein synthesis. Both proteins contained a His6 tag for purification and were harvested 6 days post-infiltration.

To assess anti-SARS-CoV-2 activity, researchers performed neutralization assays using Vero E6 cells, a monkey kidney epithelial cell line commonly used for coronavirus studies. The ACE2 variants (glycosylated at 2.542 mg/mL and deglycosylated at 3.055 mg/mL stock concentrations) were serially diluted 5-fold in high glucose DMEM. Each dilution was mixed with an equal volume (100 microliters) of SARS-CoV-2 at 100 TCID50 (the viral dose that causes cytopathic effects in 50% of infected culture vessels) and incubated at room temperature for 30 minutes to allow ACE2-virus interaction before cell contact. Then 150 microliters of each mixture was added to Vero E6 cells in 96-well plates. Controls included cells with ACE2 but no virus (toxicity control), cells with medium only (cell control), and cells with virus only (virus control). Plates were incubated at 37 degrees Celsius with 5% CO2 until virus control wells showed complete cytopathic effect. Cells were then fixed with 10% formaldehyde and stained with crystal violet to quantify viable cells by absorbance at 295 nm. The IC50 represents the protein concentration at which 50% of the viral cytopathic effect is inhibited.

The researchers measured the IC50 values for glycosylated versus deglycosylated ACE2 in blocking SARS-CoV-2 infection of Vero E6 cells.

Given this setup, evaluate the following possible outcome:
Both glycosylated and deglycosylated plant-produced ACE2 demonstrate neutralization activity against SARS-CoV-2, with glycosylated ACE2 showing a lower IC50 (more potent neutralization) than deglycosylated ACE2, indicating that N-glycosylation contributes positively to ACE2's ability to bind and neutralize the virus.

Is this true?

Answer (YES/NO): YES